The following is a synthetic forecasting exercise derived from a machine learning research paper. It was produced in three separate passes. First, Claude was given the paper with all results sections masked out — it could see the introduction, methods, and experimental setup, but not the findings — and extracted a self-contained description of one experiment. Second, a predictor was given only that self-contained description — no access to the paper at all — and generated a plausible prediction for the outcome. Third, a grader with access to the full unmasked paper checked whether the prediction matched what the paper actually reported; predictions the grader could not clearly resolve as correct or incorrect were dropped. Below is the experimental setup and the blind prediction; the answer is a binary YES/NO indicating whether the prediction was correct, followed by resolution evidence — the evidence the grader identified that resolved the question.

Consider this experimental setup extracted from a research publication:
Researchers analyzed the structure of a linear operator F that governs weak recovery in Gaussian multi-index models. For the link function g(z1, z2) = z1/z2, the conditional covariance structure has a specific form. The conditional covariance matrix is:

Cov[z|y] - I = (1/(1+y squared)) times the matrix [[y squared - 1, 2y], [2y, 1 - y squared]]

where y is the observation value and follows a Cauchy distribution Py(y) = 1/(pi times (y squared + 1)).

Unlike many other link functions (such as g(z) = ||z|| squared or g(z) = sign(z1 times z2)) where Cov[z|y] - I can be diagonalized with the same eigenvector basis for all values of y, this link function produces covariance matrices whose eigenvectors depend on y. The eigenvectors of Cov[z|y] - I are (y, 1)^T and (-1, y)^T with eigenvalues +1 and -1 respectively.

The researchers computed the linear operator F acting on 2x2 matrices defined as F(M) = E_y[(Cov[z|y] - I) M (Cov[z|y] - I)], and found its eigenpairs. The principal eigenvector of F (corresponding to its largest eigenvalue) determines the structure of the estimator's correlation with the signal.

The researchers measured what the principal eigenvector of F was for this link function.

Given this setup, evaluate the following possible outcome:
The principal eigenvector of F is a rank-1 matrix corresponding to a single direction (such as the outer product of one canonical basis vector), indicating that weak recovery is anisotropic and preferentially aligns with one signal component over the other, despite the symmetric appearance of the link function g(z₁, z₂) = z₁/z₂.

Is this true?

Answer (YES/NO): NO